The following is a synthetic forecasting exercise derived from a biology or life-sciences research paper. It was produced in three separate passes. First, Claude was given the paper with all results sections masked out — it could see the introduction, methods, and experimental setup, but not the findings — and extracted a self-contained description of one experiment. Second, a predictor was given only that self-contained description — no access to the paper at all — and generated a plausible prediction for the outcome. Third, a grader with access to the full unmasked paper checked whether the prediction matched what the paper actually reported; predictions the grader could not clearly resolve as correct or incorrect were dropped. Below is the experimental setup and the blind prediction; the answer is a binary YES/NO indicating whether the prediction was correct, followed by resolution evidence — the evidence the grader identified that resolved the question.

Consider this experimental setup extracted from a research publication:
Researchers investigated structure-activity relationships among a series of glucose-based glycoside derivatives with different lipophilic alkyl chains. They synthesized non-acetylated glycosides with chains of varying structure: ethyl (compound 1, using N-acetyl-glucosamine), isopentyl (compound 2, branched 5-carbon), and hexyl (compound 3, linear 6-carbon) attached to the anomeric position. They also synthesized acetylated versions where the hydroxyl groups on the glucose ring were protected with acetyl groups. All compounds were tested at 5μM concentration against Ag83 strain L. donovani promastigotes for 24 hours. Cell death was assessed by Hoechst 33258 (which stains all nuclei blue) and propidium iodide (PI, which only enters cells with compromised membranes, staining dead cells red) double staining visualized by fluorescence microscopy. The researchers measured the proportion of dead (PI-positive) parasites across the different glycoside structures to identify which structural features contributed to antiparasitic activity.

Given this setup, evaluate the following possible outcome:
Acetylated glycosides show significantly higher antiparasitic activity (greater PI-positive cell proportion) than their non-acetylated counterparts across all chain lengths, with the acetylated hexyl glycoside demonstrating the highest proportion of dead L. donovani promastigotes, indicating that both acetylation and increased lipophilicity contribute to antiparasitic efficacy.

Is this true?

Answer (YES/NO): NO